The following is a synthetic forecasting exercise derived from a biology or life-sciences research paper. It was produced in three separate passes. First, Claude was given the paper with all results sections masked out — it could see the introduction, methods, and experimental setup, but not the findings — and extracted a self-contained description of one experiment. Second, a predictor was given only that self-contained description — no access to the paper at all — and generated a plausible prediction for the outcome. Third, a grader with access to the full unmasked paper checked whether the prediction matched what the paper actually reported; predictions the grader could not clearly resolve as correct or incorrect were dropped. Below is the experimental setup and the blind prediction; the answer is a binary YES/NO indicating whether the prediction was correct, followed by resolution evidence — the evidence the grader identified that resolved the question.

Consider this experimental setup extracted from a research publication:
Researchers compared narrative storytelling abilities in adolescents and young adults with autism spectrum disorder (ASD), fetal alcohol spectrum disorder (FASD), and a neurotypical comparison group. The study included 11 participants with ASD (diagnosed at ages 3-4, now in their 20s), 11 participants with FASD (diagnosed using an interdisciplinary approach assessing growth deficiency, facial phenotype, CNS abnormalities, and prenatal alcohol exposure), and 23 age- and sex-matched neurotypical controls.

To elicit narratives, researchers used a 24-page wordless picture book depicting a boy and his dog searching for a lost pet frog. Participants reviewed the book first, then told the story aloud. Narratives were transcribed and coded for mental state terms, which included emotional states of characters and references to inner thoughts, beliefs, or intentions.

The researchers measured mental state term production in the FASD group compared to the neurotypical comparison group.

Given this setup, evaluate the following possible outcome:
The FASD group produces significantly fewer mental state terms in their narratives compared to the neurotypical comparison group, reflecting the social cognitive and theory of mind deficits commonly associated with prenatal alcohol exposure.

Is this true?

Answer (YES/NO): NO